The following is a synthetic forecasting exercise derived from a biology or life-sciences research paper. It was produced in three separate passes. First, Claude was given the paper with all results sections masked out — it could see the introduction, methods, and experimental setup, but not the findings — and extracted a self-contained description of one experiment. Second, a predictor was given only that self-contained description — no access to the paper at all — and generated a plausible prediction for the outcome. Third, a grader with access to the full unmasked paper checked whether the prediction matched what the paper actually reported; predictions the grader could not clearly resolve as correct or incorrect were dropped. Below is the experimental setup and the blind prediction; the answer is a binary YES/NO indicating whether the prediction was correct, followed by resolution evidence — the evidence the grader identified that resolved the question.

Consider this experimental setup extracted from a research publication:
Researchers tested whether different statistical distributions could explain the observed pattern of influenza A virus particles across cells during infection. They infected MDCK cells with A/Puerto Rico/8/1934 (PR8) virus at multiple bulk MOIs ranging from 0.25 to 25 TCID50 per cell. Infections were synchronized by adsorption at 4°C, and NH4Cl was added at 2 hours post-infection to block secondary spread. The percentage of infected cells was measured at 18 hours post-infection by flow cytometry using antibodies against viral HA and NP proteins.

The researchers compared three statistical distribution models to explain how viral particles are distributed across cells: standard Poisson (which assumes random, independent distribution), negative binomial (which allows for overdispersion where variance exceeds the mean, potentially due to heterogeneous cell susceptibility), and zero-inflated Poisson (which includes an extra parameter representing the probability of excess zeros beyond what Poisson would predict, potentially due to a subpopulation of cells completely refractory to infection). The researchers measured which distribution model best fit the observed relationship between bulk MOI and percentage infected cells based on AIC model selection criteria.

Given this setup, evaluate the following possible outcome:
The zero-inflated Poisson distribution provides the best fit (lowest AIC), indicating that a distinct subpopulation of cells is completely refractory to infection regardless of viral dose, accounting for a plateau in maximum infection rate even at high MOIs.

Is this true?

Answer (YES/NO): NO